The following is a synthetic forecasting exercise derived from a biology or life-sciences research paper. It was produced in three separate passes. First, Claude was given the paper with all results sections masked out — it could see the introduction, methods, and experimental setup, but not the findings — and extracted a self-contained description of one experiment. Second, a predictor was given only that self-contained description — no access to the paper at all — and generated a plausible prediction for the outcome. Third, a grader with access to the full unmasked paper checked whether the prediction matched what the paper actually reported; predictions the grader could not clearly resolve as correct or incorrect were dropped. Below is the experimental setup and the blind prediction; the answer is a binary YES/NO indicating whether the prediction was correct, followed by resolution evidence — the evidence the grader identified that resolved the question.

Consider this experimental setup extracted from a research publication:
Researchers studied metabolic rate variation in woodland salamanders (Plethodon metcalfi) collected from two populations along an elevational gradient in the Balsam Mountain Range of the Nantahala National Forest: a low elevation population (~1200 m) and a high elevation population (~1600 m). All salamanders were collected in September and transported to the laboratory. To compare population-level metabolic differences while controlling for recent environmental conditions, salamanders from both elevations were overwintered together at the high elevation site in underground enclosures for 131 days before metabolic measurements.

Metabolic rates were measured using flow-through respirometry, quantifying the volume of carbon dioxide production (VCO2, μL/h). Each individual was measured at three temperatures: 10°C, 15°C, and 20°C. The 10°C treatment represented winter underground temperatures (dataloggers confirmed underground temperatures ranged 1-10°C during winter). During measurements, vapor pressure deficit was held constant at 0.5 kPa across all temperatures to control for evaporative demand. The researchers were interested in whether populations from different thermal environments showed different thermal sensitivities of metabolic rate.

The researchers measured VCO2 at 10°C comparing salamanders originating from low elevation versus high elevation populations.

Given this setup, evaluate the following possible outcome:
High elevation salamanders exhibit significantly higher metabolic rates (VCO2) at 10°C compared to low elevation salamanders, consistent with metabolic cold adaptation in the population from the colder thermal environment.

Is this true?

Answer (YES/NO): YES